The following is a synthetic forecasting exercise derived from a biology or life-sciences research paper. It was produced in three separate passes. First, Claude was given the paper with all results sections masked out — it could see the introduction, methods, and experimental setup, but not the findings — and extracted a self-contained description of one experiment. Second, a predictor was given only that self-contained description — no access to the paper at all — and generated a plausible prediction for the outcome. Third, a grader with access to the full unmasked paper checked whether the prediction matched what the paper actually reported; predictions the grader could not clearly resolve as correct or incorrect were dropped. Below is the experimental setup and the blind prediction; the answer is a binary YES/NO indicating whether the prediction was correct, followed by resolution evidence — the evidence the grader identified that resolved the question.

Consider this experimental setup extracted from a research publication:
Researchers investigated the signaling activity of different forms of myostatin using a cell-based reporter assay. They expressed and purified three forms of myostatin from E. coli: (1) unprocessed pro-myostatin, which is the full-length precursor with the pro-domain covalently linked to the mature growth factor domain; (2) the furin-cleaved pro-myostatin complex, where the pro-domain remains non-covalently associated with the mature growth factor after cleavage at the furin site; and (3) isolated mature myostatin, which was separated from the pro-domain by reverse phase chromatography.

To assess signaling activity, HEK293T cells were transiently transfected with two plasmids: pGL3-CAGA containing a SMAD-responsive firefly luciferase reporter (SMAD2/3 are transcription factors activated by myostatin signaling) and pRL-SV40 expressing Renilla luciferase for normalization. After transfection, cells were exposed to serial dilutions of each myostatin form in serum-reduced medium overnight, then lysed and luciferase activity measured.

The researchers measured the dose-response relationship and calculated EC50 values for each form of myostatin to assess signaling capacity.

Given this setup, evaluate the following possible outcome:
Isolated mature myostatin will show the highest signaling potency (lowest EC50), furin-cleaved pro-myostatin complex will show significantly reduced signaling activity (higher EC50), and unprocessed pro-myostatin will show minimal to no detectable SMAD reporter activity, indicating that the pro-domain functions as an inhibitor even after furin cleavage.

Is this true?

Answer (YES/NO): YES